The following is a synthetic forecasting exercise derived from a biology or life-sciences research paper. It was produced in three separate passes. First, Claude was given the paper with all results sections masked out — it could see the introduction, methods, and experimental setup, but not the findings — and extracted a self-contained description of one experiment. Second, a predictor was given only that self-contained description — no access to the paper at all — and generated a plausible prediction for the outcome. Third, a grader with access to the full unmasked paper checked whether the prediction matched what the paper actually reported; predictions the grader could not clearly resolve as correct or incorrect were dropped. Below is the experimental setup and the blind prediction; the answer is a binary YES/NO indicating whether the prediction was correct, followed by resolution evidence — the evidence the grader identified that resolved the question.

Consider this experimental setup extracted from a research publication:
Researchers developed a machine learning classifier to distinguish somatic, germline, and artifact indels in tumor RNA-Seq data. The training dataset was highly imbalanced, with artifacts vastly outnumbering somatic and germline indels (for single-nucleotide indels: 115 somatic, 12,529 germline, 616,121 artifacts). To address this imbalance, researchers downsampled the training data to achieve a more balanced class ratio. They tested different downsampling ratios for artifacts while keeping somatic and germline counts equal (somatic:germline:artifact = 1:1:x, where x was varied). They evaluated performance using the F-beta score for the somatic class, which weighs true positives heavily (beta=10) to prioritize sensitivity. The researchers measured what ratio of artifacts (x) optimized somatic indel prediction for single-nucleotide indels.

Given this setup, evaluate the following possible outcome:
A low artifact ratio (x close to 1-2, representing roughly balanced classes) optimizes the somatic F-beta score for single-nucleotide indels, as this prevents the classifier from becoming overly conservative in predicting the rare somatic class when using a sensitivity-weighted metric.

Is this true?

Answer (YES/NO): NO